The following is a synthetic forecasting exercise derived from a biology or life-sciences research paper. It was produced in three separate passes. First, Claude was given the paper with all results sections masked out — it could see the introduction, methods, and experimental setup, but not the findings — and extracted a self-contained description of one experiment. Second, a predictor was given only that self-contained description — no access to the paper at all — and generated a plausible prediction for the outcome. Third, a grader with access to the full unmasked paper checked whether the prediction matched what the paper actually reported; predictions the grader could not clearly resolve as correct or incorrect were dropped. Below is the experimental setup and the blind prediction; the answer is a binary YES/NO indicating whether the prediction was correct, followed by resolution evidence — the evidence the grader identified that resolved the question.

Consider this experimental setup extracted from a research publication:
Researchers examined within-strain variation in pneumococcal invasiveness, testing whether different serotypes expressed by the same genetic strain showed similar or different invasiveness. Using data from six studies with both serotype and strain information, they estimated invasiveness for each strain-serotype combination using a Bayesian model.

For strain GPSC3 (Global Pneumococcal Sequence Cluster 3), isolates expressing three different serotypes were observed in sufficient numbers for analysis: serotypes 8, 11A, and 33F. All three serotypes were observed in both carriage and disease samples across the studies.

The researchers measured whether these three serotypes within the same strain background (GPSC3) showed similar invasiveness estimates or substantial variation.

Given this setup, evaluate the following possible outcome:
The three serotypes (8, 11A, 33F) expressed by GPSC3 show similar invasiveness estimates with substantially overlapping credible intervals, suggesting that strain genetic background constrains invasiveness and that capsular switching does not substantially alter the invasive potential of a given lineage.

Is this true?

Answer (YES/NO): NO